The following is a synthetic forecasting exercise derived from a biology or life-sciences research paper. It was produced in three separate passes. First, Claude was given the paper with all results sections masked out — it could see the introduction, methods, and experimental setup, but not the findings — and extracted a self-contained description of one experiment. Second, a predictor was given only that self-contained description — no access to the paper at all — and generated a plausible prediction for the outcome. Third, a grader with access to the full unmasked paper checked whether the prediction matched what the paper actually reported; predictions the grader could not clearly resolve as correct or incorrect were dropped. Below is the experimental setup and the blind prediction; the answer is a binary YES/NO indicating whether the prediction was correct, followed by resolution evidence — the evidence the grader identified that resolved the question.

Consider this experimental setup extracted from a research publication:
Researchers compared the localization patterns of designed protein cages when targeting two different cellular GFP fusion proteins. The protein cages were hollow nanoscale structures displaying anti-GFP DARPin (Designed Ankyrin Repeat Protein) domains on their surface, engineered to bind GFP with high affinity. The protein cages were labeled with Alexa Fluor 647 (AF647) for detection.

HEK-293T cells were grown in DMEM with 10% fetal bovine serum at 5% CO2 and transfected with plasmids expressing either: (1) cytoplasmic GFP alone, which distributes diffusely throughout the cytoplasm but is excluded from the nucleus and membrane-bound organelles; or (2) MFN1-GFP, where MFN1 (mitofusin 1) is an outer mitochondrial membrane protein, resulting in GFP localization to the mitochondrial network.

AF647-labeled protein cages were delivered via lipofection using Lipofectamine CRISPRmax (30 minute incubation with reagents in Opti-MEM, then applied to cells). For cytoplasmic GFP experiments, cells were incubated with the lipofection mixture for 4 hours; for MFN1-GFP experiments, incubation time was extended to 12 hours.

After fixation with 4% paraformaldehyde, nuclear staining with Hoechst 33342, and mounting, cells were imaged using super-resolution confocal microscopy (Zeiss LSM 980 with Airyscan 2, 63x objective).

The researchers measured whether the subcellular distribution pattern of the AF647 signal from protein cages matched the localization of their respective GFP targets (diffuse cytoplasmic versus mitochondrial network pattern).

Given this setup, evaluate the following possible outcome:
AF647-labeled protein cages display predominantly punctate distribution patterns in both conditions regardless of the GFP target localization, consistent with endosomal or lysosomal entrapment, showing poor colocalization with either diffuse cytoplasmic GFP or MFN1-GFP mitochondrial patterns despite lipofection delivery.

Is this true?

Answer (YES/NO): NO